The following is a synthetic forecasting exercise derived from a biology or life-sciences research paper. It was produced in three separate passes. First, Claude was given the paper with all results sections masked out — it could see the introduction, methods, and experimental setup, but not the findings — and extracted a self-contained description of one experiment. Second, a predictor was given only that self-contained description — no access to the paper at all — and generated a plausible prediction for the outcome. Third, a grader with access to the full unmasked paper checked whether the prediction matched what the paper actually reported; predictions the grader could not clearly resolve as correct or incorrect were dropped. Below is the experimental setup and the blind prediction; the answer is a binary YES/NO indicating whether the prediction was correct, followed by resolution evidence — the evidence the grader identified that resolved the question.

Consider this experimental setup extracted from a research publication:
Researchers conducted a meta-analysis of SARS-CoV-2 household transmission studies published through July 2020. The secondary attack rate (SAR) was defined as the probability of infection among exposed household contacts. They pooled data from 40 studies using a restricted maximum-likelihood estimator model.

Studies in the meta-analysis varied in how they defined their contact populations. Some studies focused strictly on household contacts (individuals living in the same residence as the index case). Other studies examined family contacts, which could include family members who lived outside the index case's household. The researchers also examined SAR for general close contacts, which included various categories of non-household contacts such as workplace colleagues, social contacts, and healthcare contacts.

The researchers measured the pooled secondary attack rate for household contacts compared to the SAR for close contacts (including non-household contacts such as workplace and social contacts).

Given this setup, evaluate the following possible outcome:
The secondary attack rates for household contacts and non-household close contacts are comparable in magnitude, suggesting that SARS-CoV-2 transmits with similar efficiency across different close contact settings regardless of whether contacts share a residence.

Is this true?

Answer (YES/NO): NO